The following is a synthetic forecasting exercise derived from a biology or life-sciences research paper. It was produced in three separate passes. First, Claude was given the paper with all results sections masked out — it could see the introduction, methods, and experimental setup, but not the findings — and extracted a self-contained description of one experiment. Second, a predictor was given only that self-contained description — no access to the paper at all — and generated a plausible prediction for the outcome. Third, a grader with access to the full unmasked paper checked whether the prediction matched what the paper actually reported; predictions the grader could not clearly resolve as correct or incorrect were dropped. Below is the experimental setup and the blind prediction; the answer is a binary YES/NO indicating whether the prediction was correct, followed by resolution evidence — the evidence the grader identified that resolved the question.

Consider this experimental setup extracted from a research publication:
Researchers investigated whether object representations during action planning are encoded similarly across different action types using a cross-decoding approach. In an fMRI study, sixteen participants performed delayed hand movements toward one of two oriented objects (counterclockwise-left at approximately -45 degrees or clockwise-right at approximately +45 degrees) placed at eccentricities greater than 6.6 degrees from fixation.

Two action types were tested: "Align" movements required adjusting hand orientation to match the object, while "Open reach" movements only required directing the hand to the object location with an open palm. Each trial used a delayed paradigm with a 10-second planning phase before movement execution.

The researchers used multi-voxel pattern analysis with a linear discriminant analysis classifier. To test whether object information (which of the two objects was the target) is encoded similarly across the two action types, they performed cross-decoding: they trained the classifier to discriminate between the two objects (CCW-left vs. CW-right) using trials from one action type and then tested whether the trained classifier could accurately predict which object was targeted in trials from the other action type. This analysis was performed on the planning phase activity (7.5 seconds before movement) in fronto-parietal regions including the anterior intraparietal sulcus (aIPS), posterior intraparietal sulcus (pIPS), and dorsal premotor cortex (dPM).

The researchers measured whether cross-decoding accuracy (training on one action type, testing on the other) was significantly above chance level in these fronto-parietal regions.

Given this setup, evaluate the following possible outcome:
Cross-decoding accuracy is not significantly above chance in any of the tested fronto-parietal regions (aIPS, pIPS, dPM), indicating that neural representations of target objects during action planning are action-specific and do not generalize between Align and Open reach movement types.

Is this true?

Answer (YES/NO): YES